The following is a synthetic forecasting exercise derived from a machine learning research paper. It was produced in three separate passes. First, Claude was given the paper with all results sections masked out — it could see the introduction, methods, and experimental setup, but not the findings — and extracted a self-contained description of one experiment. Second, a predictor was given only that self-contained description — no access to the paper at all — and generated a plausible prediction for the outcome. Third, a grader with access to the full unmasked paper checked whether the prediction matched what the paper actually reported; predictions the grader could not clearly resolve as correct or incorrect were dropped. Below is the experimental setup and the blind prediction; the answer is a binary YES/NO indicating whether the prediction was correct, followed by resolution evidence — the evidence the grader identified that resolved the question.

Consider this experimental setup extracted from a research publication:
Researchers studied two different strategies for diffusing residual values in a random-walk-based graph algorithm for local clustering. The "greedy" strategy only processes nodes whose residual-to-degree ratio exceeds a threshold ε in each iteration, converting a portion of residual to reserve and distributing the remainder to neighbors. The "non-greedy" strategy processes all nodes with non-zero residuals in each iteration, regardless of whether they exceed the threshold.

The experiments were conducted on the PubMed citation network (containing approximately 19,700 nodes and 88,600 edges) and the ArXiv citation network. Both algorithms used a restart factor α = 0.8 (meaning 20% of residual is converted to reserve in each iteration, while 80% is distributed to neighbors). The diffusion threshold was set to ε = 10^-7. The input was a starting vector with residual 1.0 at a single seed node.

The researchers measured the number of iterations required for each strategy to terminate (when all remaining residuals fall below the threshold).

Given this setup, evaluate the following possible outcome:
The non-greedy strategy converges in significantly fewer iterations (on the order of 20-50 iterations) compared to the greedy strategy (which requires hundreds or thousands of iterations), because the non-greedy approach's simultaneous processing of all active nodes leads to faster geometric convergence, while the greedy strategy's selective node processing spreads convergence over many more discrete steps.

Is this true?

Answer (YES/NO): NO